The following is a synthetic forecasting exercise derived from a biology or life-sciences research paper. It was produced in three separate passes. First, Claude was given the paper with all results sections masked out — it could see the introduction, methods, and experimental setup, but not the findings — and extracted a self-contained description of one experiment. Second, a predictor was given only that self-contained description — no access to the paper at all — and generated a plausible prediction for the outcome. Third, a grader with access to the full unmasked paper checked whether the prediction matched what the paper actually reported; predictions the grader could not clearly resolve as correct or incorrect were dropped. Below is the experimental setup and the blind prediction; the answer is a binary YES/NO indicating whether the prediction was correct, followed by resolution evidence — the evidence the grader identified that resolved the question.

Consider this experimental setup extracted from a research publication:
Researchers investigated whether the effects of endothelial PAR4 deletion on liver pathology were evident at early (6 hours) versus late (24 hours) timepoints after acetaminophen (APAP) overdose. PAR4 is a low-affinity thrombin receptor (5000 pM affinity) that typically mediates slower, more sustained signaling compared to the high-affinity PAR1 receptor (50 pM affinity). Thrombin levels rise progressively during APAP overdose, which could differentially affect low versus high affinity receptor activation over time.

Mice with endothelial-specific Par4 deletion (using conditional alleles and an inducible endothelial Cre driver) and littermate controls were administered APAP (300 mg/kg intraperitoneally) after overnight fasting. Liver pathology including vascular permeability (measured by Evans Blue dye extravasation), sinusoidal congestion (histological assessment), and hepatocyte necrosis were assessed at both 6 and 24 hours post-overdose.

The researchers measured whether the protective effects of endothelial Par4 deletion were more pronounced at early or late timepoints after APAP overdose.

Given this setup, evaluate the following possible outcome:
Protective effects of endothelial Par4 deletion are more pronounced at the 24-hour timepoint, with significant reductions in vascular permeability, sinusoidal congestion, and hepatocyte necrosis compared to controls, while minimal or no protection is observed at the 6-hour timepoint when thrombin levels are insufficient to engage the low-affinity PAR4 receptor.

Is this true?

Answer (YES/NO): NO